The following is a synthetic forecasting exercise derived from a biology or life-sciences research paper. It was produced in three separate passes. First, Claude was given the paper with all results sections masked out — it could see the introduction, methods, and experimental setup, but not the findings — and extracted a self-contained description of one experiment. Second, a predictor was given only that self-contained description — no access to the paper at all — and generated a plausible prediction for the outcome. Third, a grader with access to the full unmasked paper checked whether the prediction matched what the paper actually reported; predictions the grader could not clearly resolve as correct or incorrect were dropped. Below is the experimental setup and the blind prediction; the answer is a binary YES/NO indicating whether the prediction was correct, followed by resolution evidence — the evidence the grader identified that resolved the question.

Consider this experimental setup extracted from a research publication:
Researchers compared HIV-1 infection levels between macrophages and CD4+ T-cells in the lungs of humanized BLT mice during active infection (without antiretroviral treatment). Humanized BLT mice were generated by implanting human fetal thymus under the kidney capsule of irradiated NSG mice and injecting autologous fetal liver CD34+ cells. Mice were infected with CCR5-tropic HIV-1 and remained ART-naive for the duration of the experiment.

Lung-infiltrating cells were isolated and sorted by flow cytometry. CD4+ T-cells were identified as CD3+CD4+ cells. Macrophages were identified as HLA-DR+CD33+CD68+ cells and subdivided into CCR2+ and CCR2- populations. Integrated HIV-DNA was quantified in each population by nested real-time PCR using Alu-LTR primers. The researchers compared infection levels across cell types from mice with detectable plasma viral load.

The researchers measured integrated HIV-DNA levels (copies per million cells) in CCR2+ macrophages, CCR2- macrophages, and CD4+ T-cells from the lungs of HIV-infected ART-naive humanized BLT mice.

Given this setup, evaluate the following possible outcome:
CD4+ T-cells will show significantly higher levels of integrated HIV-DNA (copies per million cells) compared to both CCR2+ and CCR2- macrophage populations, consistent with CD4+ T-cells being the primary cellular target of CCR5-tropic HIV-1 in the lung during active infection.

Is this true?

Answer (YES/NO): YES